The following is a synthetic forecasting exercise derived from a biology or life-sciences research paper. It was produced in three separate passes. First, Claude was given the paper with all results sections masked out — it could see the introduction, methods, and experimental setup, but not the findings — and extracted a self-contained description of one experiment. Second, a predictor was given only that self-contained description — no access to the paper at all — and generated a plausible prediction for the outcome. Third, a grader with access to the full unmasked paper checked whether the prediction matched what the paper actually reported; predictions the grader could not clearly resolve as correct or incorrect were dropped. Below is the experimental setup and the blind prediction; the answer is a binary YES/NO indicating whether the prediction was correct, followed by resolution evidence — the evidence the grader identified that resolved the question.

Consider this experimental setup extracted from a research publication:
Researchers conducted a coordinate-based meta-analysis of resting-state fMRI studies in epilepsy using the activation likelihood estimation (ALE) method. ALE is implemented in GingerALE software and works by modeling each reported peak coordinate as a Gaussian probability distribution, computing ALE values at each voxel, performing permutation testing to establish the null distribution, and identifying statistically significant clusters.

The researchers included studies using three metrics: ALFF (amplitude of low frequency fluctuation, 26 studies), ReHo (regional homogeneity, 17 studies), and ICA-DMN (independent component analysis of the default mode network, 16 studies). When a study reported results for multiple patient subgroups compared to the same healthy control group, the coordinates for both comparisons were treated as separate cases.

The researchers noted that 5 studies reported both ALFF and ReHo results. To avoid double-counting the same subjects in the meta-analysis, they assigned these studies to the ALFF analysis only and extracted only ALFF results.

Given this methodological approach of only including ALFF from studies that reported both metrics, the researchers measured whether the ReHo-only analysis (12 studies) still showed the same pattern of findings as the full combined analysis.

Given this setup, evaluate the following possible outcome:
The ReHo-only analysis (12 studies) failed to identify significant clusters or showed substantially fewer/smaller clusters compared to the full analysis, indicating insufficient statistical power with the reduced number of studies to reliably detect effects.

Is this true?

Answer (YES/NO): NO